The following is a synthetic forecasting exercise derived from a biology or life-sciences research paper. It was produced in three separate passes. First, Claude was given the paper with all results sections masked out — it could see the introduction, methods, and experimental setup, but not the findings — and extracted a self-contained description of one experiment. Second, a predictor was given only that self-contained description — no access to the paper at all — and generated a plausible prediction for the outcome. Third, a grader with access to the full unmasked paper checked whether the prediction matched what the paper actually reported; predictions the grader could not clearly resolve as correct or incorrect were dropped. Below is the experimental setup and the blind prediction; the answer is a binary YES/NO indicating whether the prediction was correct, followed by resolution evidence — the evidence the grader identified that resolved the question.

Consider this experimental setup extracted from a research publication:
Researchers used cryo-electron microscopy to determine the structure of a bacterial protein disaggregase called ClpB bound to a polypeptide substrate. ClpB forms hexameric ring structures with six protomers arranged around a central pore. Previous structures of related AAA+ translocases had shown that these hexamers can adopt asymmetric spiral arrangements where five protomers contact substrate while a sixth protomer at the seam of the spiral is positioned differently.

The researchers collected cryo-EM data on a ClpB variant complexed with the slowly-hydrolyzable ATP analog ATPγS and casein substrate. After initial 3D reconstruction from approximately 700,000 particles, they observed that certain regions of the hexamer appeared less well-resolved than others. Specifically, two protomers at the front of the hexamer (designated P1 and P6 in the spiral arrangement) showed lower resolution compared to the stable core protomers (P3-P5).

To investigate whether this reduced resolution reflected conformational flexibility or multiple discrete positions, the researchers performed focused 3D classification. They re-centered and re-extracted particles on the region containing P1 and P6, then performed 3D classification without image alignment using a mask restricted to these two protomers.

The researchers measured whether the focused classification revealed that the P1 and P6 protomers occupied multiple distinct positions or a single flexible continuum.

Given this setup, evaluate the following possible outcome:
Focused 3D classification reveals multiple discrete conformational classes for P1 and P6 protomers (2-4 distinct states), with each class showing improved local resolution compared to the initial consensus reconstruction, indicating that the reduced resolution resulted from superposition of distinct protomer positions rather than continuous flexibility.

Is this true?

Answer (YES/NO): YES